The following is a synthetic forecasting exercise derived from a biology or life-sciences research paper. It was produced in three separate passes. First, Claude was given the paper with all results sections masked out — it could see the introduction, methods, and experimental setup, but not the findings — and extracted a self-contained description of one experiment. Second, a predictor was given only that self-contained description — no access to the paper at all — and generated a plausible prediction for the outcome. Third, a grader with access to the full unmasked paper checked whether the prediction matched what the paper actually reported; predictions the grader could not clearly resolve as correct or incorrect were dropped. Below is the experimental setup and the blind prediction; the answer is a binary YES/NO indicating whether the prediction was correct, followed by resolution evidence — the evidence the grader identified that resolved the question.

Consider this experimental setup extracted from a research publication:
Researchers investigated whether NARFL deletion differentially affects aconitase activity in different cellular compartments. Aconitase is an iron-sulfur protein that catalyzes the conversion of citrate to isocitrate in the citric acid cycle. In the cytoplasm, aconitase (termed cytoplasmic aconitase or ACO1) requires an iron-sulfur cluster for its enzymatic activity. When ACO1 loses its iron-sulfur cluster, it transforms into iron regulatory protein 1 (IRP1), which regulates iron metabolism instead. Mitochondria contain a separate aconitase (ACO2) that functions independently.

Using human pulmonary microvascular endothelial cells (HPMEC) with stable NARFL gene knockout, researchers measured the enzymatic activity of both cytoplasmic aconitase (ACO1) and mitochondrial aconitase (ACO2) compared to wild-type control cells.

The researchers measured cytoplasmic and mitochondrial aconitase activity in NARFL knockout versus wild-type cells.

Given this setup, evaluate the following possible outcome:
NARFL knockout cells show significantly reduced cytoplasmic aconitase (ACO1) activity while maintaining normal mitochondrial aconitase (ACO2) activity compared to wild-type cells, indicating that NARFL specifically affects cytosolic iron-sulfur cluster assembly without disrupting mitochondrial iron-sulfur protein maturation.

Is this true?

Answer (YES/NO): YES